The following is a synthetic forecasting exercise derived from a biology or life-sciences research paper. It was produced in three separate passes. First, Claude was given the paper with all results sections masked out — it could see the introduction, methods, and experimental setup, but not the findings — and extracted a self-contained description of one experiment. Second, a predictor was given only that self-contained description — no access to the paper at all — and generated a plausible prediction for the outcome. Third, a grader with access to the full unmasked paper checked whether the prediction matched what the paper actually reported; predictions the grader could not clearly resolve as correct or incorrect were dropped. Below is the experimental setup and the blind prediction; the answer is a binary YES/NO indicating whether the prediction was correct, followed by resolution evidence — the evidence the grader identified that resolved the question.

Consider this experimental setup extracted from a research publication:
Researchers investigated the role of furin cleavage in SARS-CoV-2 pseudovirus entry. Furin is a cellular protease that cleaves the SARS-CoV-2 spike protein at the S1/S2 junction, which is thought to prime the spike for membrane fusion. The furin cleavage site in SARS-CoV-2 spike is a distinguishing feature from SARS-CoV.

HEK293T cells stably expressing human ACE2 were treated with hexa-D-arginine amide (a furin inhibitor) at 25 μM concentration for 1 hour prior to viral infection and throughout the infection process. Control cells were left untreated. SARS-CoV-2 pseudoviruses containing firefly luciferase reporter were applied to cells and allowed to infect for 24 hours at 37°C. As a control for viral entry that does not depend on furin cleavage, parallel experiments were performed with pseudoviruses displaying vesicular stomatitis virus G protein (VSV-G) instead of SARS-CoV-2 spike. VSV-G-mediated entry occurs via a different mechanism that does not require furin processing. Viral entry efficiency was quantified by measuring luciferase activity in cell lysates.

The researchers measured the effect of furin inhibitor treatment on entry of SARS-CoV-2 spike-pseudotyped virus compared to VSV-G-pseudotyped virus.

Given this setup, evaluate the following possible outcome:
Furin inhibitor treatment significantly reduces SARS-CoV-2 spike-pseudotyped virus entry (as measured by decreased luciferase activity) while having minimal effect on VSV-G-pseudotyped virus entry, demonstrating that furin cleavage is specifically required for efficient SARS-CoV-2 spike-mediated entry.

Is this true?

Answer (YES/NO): NO